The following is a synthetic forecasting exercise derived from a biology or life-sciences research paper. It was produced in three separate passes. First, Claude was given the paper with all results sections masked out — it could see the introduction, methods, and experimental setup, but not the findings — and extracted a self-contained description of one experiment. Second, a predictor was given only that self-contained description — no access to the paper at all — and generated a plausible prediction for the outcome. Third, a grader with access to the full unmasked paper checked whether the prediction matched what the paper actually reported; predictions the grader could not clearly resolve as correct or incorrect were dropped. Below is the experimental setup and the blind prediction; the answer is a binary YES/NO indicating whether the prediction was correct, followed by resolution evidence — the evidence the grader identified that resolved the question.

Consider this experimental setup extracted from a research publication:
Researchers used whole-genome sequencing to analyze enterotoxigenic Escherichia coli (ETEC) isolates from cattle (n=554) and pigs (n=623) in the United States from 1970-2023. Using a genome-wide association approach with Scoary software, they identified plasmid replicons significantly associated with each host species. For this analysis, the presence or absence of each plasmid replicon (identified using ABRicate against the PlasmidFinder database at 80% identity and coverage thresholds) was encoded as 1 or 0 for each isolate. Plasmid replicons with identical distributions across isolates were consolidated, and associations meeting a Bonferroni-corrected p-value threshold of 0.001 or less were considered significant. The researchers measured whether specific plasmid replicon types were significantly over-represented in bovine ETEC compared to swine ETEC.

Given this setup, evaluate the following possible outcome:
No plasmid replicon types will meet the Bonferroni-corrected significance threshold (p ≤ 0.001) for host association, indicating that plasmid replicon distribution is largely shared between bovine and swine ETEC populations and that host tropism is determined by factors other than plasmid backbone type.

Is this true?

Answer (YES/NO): NO